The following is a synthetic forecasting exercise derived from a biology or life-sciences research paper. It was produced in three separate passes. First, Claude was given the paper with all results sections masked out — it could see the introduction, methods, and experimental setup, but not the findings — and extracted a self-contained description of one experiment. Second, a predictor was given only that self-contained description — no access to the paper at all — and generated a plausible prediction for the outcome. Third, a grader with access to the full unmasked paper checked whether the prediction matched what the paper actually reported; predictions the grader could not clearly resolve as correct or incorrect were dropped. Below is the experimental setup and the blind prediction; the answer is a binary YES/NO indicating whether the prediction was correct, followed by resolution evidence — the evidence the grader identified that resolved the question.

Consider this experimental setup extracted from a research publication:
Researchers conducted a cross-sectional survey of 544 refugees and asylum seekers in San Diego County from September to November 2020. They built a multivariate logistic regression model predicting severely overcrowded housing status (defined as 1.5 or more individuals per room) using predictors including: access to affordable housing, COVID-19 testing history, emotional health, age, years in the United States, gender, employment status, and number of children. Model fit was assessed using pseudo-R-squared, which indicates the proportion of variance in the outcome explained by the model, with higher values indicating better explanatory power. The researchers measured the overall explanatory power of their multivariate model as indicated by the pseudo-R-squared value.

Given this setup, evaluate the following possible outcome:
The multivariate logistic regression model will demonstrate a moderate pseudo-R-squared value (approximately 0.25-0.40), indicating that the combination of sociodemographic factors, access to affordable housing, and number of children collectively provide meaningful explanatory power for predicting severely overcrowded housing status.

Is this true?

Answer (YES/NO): NO